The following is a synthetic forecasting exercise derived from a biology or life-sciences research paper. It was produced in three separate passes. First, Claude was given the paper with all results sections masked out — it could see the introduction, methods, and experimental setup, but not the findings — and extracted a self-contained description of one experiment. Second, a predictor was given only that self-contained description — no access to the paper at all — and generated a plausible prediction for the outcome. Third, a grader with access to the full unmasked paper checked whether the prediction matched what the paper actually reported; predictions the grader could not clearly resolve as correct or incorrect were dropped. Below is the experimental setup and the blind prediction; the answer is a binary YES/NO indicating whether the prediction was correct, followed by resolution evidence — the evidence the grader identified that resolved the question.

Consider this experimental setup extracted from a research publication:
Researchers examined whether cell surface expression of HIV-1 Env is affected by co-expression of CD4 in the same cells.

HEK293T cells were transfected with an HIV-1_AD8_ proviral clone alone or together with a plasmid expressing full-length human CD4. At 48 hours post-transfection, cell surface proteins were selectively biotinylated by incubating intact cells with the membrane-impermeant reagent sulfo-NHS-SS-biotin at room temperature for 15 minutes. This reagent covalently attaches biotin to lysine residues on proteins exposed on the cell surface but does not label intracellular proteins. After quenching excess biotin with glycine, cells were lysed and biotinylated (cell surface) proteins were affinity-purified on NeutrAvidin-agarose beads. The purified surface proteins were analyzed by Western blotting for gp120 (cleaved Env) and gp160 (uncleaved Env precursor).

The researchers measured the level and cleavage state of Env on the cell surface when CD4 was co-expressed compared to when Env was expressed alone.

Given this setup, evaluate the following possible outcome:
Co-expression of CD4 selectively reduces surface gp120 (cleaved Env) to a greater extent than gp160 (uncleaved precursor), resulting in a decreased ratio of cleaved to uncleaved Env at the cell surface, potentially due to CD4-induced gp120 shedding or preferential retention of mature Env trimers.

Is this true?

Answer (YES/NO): NO